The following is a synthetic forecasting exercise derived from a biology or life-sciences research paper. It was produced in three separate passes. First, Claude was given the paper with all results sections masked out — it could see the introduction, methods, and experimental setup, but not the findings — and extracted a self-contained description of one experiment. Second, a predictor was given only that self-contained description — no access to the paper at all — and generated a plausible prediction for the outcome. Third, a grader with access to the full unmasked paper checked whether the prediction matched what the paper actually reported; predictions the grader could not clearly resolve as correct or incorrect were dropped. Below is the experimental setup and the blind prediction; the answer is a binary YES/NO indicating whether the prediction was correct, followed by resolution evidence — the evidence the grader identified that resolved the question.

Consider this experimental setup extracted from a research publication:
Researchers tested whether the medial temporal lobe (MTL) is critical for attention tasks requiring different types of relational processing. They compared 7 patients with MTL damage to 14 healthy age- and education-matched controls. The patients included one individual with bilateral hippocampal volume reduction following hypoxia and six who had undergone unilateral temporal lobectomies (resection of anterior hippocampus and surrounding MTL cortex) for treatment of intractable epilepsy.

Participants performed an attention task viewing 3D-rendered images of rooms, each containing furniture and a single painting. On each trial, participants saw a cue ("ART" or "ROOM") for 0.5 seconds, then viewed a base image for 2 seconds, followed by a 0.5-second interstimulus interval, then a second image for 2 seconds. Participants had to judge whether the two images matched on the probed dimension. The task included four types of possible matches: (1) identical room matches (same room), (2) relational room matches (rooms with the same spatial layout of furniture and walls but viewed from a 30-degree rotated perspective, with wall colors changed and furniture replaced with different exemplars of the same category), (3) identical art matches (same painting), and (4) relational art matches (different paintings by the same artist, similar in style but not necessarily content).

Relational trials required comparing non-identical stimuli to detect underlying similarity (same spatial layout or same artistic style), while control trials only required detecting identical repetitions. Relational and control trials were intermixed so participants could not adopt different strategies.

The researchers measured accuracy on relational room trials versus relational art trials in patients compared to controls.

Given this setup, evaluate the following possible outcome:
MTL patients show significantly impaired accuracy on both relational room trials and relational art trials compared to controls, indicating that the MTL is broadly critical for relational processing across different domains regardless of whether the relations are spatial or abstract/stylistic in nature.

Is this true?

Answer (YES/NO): NO